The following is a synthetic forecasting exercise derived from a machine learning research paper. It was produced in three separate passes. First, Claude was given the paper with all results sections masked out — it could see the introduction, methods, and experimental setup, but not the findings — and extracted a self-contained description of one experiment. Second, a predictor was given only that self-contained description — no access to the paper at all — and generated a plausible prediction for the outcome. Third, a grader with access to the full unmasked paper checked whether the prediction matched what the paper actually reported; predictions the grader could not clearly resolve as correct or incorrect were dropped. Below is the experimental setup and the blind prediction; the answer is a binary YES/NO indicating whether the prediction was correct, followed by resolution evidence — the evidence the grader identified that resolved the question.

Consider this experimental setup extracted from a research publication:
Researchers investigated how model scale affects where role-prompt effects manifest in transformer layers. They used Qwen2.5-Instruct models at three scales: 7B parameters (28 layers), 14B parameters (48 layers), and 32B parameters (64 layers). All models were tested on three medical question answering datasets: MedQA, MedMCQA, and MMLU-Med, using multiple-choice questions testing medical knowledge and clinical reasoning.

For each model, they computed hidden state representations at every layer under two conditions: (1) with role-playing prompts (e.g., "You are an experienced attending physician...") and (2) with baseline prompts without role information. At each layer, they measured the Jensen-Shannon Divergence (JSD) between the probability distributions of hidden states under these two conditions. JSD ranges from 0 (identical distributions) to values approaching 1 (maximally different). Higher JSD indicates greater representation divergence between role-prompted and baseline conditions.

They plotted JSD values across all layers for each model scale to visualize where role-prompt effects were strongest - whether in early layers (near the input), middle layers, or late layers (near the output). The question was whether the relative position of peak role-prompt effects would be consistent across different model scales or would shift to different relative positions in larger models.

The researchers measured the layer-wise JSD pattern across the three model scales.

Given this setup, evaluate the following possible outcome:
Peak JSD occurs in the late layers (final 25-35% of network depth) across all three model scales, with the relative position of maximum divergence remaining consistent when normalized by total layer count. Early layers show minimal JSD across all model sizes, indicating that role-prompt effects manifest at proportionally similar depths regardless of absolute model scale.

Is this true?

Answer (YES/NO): NO